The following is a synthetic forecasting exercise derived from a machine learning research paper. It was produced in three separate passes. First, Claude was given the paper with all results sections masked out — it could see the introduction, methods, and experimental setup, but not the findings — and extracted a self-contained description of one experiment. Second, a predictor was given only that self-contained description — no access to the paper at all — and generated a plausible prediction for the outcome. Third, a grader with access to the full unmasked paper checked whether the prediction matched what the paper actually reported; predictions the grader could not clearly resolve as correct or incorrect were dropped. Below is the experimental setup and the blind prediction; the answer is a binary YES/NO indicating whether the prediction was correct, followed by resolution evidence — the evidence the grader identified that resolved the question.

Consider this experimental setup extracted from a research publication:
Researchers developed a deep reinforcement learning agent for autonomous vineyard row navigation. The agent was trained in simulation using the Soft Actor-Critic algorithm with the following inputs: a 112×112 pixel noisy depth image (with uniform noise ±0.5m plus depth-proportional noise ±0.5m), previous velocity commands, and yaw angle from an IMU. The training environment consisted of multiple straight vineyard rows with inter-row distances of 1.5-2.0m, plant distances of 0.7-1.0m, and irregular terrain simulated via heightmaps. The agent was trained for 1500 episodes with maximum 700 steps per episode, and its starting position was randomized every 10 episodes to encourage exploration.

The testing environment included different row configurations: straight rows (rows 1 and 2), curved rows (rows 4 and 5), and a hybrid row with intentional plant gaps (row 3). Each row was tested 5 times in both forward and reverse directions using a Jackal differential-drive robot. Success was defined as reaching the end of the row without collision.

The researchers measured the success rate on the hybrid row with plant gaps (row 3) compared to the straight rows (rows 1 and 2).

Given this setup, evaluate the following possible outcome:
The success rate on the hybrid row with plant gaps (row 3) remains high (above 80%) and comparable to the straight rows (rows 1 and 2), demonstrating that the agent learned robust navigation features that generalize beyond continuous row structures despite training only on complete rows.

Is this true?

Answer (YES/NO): NO